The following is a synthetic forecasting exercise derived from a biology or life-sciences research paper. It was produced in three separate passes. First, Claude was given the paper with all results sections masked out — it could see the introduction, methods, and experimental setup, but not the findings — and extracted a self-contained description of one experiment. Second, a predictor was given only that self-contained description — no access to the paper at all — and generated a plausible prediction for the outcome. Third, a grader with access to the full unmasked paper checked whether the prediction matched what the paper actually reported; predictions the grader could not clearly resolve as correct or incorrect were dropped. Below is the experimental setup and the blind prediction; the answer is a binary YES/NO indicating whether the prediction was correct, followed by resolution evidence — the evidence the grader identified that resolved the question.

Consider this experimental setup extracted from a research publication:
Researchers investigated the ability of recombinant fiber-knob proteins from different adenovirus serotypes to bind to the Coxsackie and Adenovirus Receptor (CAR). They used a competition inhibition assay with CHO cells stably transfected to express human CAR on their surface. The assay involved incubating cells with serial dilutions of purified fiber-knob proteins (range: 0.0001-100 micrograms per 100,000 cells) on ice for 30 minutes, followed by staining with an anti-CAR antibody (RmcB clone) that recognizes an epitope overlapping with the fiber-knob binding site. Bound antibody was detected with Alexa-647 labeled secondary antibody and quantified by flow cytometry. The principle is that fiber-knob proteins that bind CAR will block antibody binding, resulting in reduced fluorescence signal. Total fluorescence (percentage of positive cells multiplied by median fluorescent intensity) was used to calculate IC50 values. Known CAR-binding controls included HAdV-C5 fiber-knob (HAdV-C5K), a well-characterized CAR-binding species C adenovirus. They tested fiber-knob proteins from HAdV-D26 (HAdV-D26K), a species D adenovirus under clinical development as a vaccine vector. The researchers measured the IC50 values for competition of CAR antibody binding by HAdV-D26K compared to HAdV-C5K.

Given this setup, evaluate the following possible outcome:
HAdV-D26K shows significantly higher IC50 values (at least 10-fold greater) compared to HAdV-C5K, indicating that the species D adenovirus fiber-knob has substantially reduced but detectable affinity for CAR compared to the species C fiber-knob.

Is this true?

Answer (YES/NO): YES